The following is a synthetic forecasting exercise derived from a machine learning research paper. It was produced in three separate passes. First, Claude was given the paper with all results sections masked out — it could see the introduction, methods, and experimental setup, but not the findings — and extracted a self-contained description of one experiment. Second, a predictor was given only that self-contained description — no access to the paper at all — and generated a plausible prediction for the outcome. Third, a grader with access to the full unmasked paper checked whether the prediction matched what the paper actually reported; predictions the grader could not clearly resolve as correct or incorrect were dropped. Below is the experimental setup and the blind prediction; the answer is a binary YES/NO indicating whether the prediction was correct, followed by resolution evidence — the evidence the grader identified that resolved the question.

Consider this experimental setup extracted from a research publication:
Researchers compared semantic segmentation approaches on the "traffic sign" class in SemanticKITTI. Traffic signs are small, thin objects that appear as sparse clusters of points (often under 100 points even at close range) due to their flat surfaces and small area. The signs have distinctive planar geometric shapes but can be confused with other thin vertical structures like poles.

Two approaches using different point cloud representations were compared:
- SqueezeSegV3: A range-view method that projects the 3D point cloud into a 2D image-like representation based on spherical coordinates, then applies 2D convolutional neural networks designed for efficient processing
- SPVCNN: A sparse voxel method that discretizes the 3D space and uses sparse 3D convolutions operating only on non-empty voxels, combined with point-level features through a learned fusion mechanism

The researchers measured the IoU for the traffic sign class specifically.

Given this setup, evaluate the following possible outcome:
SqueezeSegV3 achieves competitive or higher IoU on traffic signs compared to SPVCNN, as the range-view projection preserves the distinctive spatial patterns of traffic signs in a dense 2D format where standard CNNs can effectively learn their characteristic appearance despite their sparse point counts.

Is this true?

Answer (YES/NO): NO